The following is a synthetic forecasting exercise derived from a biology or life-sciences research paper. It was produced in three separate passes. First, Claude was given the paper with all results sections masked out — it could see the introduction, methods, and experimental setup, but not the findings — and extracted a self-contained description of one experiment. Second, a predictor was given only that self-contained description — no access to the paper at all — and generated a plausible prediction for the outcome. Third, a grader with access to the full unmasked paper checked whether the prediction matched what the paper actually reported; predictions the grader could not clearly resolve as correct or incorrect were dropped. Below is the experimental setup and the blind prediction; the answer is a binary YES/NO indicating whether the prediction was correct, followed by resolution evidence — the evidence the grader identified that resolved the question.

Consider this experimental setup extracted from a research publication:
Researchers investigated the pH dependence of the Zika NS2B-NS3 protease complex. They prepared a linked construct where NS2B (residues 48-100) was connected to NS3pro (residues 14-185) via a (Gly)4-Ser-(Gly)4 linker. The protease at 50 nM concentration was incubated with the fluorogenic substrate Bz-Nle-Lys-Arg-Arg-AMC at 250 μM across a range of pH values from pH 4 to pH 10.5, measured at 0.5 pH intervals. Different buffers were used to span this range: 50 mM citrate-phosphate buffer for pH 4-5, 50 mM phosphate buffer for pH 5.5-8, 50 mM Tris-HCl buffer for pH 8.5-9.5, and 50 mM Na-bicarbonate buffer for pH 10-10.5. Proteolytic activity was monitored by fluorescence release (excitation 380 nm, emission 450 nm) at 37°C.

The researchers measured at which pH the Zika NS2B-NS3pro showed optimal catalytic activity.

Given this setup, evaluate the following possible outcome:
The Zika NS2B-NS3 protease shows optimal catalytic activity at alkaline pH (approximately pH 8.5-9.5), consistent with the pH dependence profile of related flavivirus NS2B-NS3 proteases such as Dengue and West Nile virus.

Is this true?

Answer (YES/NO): YES